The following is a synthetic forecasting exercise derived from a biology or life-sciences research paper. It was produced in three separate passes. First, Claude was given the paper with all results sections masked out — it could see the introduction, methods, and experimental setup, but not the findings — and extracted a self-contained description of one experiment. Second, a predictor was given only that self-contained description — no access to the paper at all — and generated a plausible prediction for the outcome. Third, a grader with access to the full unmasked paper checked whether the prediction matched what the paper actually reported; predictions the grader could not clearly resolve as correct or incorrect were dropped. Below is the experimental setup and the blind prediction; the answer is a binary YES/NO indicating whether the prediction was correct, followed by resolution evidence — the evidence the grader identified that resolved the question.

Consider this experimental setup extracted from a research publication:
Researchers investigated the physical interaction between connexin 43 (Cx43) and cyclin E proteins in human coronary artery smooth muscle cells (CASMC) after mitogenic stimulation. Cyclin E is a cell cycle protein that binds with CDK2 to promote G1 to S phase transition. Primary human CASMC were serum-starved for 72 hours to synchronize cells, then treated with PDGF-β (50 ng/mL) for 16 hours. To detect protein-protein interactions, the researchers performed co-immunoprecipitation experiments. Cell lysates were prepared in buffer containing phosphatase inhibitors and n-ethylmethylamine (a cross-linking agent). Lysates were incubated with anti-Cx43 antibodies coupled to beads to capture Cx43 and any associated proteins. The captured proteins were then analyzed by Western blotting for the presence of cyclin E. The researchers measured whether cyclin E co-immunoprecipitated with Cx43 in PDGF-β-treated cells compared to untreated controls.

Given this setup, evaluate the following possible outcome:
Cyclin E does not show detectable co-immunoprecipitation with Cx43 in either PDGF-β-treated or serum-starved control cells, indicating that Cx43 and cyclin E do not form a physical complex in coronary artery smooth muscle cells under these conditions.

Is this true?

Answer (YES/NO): NO